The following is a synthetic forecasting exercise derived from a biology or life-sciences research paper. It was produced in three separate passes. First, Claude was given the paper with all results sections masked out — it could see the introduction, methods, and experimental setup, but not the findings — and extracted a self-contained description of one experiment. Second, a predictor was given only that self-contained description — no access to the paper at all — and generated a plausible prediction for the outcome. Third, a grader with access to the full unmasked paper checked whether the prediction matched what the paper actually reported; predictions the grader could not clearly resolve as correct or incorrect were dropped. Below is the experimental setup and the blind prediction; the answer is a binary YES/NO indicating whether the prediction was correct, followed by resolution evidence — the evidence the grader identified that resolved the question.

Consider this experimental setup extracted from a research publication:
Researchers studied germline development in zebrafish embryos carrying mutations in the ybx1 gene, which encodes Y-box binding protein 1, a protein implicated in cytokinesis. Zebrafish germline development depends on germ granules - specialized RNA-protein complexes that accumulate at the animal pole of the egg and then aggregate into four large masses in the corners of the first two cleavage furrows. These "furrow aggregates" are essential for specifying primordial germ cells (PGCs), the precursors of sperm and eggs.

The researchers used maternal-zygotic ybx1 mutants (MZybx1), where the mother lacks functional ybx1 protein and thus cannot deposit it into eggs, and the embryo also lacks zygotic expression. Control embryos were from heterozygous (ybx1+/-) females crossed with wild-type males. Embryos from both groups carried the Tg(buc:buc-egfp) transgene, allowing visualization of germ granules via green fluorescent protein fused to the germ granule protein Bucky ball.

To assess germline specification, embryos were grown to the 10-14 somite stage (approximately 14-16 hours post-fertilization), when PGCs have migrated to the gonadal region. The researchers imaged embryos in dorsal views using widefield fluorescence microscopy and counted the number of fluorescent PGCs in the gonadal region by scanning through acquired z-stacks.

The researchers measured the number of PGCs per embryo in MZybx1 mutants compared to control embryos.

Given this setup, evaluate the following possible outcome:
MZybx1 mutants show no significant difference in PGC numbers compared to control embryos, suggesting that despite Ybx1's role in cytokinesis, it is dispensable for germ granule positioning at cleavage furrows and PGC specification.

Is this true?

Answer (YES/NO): NO